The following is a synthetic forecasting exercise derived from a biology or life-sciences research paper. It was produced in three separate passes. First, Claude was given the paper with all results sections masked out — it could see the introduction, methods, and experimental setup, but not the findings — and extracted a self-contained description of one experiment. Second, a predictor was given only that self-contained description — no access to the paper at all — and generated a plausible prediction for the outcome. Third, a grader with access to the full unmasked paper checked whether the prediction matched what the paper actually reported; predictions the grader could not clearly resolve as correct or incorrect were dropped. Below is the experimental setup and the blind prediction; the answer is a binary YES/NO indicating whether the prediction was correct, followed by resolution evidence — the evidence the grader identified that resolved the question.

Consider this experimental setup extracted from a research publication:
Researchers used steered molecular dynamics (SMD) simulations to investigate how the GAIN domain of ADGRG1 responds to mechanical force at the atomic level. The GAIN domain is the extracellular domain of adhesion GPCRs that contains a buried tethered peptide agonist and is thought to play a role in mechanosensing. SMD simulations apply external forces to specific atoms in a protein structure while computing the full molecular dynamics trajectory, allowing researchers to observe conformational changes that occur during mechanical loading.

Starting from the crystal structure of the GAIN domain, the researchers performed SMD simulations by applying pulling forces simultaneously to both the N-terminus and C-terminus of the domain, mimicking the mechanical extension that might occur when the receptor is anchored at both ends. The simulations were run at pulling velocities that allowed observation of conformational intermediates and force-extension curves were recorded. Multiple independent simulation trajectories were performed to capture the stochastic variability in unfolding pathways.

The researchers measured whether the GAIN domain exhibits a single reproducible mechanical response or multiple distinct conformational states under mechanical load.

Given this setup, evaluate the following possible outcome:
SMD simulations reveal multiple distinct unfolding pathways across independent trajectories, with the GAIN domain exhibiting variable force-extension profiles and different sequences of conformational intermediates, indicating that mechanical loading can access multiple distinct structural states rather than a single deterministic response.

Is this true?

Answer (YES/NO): YES